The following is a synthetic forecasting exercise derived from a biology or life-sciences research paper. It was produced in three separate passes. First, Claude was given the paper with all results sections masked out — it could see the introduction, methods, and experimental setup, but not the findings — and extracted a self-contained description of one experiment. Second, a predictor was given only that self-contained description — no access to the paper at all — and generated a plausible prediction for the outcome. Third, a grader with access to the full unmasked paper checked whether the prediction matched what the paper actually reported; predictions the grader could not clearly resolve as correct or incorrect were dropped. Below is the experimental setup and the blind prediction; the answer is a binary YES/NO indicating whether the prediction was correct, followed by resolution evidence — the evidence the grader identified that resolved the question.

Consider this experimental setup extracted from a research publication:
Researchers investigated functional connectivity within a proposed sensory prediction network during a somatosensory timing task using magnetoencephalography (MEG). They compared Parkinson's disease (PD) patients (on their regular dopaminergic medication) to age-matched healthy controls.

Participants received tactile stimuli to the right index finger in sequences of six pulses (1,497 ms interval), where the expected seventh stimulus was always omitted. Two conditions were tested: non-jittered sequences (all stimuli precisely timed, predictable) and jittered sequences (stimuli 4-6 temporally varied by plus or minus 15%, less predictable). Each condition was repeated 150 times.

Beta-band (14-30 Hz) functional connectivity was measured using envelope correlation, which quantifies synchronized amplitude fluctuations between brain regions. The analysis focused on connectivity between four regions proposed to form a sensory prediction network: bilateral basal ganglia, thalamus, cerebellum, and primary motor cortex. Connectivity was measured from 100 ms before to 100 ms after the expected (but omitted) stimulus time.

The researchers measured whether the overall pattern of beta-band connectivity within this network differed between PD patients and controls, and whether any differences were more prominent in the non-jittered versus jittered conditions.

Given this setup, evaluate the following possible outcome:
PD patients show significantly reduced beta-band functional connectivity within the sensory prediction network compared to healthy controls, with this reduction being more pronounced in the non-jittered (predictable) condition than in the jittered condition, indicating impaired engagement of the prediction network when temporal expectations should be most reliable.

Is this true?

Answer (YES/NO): NO